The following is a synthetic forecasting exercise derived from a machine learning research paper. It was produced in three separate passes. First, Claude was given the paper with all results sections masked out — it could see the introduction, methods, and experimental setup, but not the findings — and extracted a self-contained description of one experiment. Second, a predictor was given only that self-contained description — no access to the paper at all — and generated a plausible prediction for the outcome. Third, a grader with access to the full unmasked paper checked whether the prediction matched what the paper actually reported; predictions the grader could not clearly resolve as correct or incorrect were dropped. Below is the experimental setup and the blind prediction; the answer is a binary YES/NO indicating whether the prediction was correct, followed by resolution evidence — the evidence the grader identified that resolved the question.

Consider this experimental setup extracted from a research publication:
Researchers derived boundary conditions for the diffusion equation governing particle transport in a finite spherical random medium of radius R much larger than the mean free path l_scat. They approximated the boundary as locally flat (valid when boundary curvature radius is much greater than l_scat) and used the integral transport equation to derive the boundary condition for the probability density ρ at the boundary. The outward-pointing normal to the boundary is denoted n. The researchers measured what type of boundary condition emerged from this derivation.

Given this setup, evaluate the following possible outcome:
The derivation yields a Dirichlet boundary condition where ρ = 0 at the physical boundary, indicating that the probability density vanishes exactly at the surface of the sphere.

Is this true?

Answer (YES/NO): NO